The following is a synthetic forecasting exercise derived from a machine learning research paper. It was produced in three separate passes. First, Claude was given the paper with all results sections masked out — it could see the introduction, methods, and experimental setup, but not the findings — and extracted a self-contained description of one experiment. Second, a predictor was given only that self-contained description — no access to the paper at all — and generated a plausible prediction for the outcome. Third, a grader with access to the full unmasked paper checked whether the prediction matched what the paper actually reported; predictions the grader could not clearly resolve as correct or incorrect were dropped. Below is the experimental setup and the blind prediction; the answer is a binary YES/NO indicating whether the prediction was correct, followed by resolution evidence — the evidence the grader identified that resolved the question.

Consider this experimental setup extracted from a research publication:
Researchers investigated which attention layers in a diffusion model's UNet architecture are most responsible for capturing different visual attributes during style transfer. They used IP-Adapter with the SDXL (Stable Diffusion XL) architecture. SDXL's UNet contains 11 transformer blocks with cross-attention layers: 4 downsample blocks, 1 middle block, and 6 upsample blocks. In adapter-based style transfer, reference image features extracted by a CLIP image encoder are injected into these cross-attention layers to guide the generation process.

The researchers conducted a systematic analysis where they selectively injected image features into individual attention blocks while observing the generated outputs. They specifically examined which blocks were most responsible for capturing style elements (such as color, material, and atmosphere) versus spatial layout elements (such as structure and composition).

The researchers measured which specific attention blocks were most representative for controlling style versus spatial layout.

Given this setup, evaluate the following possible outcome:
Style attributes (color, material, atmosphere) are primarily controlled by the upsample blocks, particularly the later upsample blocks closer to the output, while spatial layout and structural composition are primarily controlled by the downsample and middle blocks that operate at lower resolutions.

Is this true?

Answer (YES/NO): NO